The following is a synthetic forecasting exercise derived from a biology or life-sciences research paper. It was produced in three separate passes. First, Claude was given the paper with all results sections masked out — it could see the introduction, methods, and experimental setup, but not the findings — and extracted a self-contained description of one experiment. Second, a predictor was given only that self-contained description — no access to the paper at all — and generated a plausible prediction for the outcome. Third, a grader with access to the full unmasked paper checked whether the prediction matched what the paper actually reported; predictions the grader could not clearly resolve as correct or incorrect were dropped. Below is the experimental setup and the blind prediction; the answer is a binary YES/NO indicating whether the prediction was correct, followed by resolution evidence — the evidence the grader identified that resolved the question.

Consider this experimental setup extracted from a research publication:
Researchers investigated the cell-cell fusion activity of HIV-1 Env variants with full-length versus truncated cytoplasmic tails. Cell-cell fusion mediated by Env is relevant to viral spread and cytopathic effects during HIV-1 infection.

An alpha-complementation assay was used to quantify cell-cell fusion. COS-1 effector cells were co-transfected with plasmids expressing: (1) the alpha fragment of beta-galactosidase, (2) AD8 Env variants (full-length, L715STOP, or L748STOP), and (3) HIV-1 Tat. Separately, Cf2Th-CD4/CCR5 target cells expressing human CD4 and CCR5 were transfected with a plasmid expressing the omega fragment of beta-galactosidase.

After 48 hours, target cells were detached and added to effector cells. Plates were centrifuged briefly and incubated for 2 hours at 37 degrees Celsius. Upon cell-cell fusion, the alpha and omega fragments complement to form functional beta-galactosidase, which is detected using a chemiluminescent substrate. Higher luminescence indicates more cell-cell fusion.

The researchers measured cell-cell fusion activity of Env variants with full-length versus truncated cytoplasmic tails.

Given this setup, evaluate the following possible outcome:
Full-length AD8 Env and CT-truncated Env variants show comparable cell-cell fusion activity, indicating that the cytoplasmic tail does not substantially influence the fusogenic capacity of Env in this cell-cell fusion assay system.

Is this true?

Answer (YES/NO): NO